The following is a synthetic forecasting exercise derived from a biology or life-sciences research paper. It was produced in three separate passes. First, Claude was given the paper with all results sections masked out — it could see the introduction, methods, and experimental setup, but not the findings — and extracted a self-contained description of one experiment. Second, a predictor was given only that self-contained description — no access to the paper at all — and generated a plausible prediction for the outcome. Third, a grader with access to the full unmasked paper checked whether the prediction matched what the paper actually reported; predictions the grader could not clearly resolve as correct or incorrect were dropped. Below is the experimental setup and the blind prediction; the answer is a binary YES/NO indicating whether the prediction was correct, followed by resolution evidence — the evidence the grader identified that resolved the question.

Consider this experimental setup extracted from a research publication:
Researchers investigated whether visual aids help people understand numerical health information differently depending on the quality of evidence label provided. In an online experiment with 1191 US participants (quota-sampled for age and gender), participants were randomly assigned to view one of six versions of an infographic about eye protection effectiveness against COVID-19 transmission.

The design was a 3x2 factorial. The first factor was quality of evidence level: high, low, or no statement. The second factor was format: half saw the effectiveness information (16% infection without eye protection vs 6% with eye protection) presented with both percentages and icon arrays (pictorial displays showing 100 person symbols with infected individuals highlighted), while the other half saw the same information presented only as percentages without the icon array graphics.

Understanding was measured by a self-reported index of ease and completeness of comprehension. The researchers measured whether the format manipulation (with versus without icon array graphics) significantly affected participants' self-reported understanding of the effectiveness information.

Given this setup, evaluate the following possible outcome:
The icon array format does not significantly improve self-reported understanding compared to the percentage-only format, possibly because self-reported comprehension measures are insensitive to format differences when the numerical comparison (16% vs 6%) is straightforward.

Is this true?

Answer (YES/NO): YES